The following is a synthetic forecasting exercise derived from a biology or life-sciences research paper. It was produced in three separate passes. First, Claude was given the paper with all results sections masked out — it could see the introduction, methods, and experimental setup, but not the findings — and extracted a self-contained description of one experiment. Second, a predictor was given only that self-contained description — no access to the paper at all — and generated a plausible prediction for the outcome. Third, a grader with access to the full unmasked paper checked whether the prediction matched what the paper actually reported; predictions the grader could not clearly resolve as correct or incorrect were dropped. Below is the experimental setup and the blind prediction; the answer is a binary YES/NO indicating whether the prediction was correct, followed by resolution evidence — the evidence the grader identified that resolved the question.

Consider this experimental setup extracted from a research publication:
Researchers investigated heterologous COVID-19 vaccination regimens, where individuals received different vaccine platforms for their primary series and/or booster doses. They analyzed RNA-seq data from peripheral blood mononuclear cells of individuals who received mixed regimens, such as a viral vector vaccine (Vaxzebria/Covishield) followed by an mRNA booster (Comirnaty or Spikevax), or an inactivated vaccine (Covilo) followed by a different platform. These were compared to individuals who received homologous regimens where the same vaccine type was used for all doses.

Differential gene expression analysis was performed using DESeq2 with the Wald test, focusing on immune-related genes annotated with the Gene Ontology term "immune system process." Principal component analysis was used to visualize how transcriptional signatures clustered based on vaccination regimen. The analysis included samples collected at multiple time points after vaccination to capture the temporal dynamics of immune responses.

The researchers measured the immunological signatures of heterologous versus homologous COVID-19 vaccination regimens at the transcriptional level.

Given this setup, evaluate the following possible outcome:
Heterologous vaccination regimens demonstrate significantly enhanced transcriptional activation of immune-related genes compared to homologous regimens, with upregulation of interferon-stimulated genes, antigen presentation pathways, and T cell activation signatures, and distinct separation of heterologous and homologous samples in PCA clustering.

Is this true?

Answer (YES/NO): NO